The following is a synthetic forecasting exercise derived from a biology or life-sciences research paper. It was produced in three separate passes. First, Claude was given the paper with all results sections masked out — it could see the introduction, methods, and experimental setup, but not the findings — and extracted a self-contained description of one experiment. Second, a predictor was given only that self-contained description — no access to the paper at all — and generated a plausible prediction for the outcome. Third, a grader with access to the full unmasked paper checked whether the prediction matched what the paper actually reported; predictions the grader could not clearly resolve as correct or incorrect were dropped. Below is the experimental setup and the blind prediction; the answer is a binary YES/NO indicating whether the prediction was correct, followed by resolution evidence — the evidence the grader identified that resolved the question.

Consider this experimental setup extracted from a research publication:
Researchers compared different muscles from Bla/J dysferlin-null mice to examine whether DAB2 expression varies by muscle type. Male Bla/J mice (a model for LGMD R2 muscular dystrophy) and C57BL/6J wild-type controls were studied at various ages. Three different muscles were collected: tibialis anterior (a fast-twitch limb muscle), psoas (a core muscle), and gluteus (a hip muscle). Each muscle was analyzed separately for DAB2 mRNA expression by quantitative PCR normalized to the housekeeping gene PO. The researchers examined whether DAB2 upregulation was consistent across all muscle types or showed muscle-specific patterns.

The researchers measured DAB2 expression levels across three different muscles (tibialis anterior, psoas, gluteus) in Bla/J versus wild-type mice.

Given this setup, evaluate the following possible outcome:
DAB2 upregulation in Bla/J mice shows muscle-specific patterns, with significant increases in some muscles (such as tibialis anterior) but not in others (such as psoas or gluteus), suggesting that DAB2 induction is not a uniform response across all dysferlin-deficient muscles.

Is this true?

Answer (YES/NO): NO